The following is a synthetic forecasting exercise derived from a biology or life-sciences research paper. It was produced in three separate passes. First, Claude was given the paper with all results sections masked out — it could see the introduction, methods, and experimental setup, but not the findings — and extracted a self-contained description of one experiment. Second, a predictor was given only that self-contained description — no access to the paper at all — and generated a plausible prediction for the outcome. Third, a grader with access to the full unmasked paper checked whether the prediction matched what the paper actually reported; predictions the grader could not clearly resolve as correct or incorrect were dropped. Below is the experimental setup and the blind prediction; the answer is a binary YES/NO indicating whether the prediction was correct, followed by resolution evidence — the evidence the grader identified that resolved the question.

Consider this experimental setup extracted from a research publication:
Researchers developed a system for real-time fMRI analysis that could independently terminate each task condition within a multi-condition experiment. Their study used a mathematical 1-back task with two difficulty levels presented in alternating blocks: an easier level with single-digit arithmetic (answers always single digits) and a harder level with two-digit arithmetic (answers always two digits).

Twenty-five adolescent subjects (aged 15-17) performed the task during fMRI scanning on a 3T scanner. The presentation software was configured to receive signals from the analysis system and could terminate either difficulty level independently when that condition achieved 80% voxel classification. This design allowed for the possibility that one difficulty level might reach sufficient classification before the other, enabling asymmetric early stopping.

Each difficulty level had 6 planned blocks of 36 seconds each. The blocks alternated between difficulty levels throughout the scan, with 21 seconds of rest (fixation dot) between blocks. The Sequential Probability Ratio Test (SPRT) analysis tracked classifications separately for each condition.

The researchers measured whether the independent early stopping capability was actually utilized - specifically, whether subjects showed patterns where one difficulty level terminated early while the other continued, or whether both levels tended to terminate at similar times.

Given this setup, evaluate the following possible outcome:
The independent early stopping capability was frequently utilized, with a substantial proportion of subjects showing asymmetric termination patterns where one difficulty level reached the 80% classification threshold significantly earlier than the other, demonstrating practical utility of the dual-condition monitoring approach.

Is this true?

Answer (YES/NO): NO